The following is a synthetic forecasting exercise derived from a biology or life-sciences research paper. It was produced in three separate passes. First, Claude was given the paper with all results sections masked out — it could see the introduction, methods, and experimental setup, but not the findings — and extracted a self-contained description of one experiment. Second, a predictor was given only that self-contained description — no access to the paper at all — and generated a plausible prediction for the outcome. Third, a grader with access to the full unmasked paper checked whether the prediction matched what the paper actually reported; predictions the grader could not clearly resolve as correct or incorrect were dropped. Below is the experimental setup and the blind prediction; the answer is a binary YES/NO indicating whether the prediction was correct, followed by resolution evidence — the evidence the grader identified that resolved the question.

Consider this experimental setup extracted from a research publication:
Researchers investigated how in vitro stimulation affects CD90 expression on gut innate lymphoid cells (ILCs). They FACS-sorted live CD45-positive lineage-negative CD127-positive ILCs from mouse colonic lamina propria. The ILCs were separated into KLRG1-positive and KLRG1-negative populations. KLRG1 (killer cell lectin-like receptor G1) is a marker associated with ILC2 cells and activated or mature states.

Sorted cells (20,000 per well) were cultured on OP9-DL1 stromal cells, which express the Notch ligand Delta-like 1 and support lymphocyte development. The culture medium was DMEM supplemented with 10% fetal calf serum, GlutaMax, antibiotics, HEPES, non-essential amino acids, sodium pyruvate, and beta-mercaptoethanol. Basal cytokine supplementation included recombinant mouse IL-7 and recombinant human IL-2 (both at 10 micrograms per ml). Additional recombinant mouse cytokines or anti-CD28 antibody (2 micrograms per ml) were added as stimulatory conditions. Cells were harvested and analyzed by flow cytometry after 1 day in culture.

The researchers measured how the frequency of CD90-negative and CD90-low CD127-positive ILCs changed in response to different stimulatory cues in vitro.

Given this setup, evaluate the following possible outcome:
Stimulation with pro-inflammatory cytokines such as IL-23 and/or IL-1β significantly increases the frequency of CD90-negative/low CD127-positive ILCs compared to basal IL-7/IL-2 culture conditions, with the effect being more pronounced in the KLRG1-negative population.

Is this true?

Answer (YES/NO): NO